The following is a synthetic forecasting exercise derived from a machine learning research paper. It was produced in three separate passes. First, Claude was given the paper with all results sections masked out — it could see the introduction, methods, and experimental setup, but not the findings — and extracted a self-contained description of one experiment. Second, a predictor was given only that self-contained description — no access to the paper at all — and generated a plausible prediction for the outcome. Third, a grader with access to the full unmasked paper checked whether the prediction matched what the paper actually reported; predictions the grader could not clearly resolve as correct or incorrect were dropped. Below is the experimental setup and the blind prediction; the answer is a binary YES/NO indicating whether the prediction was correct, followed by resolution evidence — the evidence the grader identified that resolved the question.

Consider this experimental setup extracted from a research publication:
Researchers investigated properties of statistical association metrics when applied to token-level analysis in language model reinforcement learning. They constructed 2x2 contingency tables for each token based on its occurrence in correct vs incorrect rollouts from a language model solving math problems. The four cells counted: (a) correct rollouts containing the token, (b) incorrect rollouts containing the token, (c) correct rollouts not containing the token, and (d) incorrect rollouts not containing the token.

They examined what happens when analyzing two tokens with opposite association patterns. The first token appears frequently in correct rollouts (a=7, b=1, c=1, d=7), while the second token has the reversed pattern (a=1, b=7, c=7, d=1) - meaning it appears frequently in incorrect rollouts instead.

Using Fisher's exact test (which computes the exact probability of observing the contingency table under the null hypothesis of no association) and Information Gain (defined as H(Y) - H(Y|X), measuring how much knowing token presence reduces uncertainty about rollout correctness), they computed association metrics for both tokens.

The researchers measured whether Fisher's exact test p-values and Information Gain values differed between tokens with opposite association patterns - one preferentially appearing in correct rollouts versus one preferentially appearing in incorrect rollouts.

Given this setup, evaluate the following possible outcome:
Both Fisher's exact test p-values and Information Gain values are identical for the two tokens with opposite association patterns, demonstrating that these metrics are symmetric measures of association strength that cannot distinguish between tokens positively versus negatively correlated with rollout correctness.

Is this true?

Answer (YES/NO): YES